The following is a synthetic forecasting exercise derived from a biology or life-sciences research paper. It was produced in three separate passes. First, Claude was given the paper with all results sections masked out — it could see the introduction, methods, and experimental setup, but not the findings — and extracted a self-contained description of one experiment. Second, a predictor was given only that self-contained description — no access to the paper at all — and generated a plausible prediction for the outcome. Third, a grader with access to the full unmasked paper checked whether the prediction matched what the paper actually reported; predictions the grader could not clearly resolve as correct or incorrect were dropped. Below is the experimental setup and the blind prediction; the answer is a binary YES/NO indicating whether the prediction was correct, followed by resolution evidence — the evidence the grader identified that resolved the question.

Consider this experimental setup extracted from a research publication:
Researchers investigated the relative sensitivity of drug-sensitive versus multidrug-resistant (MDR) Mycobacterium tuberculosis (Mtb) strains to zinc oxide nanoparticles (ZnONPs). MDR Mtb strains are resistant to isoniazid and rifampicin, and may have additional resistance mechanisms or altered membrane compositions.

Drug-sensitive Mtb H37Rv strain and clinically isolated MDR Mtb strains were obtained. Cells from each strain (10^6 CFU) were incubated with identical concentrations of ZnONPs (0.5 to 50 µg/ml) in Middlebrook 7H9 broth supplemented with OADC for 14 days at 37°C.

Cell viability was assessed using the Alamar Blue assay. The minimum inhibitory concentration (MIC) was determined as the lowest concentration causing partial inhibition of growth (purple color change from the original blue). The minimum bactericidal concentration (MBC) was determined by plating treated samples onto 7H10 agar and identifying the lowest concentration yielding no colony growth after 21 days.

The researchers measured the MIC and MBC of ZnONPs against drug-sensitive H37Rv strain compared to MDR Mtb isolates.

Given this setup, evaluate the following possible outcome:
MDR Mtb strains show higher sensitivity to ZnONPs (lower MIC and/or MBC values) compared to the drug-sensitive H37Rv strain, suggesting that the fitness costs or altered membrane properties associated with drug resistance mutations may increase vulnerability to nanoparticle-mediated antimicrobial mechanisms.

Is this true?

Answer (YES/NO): NO